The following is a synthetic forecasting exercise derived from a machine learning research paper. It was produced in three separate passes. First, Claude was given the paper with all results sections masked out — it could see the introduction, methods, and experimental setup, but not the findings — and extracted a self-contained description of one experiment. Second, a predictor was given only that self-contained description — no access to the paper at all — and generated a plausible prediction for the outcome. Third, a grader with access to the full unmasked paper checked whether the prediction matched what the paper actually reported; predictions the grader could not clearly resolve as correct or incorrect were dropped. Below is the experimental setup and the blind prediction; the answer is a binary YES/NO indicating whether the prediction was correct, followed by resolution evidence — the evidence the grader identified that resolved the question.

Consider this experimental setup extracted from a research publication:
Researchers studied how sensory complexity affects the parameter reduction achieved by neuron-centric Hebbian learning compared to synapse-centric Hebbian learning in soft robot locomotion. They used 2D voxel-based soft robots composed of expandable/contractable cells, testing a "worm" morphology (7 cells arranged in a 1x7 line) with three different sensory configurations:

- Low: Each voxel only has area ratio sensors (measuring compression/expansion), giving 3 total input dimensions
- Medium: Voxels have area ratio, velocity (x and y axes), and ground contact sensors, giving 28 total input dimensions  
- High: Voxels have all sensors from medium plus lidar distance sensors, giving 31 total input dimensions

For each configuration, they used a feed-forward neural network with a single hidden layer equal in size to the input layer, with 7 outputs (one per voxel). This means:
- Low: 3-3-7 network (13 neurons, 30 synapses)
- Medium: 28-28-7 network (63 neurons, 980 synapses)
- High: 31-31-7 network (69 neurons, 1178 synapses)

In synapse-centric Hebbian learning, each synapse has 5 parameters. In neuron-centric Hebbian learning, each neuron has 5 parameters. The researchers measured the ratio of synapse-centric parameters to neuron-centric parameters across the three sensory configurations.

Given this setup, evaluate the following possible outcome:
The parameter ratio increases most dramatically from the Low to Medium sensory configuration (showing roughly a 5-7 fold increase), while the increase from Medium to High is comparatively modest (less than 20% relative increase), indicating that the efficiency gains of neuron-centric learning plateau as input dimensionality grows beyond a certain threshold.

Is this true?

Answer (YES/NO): NO